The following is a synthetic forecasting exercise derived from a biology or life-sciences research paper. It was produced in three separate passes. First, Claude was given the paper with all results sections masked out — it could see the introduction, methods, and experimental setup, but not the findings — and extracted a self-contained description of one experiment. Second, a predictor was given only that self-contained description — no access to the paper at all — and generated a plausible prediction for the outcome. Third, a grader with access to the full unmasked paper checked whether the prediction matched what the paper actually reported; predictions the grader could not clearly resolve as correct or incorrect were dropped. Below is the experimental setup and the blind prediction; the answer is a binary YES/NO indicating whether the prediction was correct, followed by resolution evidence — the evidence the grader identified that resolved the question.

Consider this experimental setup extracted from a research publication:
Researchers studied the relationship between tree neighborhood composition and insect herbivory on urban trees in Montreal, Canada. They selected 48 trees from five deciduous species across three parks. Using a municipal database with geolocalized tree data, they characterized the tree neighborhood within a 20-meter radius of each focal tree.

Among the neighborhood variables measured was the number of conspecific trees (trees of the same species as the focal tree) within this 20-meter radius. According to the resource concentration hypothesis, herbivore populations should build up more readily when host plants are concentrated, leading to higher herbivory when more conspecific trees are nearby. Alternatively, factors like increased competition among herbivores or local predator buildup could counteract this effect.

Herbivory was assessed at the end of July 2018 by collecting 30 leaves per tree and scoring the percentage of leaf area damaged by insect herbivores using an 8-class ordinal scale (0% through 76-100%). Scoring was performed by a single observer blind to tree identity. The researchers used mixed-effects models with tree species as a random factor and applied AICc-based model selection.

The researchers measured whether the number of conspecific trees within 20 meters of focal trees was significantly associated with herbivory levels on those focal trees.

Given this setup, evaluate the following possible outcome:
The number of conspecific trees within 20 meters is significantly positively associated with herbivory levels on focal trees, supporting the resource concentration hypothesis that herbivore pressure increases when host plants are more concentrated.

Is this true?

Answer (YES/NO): NO